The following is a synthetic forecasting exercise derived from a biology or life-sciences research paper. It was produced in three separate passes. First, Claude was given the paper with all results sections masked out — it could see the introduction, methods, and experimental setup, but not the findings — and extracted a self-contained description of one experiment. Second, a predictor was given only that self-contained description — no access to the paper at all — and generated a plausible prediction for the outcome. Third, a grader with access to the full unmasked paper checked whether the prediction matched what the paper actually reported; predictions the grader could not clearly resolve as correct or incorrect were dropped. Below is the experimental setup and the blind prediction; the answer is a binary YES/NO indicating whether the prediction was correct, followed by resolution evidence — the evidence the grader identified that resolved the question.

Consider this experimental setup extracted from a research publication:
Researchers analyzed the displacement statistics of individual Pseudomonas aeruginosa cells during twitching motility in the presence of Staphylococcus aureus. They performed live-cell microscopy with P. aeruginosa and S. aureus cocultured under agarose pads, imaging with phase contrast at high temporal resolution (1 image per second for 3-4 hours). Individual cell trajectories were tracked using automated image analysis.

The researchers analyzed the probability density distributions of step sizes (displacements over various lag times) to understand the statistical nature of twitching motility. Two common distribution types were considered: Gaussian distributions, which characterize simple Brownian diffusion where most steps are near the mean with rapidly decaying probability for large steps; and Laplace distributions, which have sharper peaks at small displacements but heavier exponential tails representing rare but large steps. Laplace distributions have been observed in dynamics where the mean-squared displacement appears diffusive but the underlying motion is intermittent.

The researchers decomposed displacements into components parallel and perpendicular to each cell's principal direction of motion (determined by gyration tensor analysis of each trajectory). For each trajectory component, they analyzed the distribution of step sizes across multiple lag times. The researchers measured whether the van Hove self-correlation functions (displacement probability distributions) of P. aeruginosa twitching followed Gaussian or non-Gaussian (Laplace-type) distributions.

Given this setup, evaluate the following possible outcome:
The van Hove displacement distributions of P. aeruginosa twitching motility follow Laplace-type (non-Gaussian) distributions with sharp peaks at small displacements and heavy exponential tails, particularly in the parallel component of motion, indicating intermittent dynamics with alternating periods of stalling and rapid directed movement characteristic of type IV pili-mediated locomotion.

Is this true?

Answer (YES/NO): YES